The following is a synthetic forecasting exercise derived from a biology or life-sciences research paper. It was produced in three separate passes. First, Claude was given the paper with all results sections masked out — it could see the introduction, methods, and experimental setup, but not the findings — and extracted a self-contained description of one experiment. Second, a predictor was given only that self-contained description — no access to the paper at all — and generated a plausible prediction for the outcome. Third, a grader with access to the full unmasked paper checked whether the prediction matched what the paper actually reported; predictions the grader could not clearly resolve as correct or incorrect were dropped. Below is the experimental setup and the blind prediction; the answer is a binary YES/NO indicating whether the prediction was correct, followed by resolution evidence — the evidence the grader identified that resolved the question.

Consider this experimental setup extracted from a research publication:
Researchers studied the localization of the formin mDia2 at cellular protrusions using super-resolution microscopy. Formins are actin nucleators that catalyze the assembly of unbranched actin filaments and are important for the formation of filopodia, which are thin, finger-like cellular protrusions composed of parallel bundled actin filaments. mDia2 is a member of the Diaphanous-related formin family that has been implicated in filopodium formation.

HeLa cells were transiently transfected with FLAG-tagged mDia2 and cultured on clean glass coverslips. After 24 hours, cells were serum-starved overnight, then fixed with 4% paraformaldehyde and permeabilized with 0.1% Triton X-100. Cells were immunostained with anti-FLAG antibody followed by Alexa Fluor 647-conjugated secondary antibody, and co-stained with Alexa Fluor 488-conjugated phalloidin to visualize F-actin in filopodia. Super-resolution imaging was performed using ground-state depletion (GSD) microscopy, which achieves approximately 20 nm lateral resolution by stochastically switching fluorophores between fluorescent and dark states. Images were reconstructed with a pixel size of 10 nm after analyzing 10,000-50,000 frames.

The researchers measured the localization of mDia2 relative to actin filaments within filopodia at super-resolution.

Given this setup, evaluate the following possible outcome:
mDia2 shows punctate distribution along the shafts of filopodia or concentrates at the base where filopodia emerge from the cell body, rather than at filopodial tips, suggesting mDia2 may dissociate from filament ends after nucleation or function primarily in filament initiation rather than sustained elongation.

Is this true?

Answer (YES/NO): NO